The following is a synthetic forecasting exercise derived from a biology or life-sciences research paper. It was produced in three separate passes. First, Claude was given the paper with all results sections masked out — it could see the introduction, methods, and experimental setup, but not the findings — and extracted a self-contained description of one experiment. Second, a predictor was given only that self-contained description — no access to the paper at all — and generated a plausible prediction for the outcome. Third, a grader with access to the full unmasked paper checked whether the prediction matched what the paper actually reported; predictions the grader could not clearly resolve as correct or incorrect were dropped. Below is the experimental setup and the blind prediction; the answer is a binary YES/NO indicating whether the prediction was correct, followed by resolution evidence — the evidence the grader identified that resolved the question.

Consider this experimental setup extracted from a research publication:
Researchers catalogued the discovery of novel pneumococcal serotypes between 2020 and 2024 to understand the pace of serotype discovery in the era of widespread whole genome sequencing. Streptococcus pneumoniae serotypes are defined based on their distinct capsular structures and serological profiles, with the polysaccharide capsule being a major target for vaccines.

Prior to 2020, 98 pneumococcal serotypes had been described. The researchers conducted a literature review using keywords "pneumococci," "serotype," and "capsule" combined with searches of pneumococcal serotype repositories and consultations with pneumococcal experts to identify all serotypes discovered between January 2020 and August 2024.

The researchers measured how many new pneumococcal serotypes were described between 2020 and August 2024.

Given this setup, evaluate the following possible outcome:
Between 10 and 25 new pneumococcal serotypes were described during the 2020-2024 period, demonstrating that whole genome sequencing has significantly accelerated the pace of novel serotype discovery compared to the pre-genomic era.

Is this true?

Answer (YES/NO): NO